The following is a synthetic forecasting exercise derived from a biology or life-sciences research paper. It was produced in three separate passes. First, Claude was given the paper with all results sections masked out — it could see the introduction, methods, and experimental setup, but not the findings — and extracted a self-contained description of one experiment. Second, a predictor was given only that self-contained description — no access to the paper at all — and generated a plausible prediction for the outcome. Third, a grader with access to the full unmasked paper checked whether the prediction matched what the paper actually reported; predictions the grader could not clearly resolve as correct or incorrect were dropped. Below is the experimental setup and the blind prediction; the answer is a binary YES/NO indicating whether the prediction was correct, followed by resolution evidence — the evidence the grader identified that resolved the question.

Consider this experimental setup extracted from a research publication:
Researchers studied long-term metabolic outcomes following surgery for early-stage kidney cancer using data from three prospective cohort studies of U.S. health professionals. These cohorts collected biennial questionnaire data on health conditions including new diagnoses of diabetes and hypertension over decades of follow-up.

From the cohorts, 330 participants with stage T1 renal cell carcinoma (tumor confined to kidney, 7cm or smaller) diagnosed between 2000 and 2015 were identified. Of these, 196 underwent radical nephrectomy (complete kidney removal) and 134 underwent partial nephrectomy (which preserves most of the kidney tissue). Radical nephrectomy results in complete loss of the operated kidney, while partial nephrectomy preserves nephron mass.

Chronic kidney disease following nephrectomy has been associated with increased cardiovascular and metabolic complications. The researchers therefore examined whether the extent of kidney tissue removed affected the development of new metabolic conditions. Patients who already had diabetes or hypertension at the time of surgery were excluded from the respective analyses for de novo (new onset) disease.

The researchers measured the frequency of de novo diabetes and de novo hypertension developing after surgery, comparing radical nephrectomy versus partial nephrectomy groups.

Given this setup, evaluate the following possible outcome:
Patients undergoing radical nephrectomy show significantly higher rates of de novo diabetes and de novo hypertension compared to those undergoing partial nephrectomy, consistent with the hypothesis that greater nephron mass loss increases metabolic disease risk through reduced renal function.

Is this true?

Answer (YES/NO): NO